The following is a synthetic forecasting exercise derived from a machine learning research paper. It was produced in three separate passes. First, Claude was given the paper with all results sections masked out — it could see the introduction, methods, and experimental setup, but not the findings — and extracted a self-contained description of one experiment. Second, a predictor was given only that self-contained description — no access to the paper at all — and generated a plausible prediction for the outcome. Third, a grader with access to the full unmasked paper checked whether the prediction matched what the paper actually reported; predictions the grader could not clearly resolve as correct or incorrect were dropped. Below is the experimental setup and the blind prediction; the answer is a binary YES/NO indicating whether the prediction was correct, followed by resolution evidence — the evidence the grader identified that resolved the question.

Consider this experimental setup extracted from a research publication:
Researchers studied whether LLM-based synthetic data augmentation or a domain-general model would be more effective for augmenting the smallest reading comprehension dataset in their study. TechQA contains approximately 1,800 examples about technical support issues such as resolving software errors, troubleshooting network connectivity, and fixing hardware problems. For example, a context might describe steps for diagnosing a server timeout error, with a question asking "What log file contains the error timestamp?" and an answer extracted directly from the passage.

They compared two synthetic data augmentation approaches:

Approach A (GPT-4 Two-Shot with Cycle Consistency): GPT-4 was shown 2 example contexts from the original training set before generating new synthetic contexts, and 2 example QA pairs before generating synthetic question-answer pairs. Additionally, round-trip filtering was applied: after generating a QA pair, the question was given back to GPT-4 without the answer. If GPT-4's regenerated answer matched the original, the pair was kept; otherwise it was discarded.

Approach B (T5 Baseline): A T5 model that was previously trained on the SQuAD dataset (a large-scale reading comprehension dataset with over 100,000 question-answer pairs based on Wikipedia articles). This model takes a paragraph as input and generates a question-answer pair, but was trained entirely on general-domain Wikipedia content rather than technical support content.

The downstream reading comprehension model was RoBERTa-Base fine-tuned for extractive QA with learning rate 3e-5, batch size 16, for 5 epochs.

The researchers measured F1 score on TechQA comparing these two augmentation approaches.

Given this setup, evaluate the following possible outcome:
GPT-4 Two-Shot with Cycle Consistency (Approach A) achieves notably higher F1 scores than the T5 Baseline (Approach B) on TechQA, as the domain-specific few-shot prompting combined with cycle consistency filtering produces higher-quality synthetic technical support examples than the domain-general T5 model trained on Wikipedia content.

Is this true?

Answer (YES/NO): NO